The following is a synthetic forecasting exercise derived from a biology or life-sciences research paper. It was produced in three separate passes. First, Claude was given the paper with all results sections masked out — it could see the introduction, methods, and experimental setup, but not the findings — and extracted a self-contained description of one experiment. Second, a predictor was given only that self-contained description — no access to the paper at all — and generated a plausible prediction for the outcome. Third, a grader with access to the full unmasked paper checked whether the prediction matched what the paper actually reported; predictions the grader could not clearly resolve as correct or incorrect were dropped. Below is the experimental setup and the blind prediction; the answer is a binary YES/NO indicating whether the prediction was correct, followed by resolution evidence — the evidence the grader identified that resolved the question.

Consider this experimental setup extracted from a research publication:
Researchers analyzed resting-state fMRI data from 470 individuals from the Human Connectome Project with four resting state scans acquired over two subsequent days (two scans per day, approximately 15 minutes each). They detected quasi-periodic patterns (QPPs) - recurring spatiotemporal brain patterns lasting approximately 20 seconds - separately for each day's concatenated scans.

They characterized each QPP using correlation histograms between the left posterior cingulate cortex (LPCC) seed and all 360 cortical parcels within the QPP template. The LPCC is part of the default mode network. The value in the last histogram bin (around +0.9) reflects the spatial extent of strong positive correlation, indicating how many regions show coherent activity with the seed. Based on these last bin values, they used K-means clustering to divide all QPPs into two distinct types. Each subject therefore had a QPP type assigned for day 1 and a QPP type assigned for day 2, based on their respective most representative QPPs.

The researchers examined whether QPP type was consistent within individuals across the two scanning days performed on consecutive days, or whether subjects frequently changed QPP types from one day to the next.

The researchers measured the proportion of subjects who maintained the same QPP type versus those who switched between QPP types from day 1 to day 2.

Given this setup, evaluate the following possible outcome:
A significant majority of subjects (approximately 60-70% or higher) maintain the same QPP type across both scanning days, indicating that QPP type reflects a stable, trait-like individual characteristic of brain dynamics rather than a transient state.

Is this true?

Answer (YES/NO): YES